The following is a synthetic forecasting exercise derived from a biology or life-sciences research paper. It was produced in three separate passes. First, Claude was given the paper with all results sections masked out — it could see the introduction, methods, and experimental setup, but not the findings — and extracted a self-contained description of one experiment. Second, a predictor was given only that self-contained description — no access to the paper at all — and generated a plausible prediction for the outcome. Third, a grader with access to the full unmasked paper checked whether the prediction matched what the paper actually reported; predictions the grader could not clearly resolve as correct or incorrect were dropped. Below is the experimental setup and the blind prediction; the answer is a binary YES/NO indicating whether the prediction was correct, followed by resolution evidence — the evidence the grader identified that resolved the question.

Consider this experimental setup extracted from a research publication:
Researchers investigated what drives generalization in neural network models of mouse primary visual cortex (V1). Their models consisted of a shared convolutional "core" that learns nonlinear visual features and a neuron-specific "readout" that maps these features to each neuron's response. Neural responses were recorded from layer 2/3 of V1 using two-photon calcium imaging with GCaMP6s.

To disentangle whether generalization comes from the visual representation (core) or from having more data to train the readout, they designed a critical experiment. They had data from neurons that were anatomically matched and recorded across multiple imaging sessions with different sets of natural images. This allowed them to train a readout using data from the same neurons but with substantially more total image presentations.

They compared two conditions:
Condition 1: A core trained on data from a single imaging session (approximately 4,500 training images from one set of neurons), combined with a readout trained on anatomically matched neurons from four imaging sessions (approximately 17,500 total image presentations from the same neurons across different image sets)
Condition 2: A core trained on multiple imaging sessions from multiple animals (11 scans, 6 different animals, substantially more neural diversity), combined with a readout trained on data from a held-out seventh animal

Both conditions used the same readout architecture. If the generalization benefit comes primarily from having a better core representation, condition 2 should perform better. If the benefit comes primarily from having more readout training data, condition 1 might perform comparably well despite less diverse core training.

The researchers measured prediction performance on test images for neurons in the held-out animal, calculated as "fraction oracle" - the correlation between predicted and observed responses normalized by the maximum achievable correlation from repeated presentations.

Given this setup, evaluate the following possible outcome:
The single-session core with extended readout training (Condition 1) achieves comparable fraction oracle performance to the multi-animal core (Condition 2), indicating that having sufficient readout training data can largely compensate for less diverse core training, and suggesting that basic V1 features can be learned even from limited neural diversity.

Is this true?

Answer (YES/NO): NO